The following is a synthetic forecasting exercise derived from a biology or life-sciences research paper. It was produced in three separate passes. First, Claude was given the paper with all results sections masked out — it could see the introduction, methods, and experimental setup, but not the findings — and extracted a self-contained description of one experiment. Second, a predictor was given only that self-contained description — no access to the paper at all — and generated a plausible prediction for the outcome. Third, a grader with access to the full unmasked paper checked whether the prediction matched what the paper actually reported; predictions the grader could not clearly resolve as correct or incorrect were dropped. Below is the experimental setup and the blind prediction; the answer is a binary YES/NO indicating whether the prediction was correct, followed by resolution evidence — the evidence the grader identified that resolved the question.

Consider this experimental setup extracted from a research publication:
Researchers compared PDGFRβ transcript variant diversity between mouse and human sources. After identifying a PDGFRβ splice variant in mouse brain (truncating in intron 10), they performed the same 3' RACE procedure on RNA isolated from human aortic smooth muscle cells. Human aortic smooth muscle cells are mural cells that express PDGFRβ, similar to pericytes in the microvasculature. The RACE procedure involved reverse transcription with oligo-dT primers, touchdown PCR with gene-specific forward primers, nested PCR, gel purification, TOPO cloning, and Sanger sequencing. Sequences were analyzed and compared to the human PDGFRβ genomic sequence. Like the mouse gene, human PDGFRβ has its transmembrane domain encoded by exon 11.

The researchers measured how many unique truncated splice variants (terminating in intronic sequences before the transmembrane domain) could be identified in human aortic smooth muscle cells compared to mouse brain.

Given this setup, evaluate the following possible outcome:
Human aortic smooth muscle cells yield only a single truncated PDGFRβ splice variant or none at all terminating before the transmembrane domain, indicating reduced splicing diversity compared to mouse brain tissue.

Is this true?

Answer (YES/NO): NO